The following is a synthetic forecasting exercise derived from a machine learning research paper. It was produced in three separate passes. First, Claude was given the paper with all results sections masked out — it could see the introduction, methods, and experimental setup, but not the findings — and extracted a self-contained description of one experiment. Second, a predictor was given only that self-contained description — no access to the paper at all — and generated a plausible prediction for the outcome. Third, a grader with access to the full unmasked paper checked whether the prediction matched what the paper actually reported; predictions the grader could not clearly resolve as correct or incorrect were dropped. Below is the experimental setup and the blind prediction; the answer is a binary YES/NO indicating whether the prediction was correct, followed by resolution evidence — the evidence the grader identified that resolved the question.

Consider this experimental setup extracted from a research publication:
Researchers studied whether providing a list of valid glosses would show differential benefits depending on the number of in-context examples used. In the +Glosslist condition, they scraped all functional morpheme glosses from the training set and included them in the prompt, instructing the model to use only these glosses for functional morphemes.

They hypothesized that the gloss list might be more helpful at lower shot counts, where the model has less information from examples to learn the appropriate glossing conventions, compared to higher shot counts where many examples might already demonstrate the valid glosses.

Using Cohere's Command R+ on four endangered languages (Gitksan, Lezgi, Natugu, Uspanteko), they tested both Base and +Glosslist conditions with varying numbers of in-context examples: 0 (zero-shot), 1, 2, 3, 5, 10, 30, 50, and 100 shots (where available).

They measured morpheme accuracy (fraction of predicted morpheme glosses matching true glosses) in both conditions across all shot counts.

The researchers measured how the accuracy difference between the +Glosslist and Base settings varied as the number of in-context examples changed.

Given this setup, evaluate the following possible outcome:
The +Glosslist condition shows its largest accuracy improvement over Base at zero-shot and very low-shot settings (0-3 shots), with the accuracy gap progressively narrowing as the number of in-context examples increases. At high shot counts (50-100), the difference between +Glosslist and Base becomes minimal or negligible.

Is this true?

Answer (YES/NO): NO